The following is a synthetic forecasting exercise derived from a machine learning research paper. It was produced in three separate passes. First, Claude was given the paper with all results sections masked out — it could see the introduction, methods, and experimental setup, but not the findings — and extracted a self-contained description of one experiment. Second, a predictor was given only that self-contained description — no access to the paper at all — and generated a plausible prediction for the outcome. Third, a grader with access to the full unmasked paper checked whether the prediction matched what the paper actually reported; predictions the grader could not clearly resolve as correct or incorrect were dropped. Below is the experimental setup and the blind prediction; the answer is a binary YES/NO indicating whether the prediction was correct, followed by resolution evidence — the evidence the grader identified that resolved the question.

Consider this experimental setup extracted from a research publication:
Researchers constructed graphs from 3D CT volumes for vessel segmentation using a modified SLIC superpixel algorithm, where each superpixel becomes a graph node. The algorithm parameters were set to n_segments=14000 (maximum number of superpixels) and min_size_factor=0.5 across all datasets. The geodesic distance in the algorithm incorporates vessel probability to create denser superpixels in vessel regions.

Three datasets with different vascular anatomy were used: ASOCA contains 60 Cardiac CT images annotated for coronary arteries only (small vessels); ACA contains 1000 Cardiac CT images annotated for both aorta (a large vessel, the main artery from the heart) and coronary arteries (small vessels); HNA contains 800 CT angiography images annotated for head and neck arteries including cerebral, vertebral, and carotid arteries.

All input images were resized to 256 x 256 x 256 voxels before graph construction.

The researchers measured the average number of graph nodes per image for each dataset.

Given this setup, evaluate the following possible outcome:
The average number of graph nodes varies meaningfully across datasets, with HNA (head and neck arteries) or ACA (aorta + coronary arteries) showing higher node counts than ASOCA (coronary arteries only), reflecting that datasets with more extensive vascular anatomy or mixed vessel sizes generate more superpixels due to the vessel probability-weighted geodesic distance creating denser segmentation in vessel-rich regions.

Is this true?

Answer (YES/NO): NO